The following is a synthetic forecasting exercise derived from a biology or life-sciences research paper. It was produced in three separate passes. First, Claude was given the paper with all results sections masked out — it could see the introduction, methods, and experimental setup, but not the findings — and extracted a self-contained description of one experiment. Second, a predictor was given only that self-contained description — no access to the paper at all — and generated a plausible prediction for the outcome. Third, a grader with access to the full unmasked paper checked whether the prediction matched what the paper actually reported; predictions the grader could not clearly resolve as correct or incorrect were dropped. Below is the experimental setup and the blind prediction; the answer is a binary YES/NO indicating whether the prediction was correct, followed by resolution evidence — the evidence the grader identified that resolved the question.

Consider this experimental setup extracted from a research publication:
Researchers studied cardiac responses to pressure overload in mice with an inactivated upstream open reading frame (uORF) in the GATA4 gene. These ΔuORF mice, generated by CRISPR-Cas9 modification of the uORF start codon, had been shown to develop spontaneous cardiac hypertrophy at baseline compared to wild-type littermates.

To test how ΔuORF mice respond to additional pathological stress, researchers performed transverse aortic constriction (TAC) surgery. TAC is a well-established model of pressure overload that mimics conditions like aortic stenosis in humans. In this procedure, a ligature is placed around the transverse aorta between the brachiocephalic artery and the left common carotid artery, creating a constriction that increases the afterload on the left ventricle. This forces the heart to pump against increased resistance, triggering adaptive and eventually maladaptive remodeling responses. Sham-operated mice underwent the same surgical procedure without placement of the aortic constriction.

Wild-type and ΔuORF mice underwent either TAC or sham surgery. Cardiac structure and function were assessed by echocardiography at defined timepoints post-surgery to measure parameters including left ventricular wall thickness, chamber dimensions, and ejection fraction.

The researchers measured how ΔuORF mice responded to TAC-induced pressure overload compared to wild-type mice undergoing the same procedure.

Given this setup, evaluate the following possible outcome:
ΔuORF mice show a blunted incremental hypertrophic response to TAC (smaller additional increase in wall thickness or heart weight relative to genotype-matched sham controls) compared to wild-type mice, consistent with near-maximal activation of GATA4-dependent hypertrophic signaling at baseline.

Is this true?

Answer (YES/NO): NO